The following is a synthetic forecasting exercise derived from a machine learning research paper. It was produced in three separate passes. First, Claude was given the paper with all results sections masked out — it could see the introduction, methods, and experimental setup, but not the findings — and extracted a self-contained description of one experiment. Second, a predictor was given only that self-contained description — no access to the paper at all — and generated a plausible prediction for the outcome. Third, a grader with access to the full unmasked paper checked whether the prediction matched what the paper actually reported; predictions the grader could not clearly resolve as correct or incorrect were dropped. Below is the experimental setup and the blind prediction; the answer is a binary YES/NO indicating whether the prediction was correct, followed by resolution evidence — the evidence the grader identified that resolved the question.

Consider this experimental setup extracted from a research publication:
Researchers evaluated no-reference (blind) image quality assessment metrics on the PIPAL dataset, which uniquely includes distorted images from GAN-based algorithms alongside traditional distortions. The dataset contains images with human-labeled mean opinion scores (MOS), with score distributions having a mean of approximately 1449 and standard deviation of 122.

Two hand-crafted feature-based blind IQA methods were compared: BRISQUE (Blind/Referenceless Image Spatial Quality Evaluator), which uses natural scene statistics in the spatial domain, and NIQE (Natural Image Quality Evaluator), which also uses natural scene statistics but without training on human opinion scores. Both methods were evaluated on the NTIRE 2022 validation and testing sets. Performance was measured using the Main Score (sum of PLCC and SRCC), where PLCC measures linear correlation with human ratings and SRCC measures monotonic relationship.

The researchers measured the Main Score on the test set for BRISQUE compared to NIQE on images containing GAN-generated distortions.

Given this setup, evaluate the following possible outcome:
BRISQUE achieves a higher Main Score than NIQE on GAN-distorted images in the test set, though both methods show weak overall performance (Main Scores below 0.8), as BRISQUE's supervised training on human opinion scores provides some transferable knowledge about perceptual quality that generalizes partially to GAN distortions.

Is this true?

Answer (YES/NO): YES